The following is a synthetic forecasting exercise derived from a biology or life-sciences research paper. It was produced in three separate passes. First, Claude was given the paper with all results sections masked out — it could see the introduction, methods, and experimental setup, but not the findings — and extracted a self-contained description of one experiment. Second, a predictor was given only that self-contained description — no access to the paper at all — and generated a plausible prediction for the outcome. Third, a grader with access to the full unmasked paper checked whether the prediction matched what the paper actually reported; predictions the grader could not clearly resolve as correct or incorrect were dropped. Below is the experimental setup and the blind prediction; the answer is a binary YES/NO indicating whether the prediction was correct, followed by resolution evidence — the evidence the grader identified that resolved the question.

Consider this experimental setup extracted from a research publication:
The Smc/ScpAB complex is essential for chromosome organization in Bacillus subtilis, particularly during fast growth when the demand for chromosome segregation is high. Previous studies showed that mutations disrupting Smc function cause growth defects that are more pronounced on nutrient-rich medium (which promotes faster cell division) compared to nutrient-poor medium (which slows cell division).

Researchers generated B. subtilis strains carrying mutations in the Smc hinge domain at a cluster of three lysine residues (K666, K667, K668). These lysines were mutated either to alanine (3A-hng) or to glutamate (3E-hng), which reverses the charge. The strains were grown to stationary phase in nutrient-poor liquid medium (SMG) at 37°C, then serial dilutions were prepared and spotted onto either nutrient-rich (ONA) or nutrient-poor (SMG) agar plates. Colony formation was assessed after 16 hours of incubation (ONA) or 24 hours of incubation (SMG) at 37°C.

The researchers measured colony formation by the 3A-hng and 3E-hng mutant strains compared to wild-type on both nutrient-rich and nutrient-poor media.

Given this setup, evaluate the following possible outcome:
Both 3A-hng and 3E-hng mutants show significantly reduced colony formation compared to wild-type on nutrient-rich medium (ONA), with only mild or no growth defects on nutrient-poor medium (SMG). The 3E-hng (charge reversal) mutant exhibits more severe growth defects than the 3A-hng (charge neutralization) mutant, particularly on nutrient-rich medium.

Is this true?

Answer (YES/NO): NO